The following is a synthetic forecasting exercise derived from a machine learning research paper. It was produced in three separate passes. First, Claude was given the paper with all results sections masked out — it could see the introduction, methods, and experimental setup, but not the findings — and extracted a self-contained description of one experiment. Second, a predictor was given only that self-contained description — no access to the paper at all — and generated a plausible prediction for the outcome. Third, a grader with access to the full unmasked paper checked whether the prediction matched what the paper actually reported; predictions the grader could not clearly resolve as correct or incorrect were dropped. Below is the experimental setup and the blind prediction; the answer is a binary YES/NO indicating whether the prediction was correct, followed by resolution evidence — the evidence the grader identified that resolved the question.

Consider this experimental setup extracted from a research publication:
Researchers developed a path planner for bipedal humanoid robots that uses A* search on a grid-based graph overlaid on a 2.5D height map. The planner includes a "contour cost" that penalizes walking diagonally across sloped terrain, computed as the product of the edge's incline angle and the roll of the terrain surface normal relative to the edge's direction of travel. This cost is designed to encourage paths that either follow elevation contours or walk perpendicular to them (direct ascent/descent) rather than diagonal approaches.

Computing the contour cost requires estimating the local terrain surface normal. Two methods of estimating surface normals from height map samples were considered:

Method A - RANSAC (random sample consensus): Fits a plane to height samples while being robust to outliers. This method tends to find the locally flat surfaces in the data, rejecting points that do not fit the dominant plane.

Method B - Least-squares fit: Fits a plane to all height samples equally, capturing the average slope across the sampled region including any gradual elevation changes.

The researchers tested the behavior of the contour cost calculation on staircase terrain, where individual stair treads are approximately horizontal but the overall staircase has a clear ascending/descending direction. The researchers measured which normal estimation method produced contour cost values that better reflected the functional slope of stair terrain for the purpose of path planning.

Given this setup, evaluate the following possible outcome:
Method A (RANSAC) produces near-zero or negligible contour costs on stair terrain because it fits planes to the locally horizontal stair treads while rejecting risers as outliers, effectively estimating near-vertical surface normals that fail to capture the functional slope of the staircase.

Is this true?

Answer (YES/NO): YES